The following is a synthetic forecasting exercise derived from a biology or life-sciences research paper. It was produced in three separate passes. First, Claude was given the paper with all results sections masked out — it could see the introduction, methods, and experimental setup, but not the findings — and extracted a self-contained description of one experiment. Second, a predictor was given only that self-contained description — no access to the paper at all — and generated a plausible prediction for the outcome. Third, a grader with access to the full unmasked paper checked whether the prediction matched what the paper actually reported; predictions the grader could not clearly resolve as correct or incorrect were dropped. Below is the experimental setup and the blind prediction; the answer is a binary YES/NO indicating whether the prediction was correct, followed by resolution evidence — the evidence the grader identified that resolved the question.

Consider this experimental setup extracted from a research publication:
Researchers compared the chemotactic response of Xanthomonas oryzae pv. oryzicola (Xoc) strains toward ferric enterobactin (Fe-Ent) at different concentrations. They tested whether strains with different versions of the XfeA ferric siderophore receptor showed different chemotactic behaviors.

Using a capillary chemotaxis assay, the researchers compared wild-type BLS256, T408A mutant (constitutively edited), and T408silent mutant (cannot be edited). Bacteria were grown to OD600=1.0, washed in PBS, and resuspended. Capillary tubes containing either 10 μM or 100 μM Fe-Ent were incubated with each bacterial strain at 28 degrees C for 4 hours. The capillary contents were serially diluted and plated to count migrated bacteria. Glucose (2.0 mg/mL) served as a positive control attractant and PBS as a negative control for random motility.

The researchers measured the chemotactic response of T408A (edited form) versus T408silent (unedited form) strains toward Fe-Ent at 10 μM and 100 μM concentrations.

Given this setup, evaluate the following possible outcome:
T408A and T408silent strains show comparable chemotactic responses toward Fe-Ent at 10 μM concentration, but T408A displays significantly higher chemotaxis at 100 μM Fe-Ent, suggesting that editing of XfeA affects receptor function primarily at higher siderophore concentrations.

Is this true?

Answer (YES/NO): NO